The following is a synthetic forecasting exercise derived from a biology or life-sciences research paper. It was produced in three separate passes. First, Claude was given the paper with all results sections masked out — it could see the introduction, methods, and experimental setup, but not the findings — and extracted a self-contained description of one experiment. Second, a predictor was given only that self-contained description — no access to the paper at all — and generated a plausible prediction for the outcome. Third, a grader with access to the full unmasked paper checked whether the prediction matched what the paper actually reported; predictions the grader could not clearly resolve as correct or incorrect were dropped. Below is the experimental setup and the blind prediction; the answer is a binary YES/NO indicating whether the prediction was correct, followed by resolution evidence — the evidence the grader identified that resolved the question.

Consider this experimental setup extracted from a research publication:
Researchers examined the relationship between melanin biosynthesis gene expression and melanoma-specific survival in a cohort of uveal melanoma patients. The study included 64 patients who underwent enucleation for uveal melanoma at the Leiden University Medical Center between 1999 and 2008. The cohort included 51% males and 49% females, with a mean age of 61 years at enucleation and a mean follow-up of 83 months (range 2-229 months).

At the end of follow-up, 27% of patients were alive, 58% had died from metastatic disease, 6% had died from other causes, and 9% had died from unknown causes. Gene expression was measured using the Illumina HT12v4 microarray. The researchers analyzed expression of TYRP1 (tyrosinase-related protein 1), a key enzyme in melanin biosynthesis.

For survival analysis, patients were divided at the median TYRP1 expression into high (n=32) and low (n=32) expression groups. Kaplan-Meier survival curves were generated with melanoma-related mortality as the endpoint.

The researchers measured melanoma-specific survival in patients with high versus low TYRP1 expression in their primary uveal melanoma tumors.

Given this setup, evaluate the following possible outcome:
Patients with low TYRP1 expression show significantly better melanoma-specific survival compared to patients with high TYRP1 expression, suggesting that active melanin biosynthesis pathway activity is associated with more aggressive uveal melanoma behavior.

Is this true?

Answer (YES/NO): YES